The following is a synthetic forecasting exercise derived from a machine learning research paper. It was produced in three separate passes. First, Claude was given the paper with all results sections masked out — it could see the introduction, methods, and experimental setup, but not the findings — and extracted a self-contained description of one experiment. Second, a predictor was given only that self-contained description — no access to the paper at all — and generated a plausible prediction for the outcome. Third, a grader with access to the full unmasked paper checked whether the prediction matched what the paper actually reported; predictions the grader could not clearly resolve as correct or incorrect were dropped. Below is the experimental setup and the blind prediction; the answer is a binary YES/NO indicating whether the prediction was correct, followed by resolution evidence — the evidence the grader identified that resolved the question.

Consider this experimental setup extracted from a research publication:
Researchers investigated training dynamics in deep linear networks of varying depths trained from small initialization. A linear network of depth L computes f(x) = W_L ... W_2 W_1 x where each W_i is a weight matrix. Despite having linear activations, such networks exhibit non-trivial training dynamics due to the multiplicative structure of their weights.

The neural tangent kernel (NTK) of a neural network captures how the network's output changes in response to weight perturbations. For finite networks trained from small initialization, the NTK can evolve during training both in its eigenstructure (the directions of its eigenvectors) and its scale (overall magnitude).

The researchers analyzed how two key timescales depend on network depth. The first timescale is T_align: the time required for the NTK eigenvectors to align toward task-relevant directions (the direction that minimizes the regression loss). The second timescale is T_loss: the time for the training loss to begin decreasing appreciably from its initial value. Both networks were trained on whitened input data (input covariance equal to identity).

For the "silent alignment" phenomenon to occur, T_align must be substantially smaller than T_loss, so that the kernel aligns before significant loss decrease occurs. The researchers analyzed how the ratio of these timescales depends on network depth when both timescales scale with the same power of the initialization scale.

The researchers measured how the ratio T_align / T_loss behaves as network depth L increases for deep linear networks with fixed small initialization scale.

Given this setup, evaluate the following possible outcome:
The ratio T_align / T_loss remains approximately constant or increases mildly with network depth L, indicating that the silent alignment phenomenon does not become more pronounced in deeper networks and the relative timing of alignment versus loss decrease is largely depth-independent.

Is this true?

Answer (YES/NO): YES